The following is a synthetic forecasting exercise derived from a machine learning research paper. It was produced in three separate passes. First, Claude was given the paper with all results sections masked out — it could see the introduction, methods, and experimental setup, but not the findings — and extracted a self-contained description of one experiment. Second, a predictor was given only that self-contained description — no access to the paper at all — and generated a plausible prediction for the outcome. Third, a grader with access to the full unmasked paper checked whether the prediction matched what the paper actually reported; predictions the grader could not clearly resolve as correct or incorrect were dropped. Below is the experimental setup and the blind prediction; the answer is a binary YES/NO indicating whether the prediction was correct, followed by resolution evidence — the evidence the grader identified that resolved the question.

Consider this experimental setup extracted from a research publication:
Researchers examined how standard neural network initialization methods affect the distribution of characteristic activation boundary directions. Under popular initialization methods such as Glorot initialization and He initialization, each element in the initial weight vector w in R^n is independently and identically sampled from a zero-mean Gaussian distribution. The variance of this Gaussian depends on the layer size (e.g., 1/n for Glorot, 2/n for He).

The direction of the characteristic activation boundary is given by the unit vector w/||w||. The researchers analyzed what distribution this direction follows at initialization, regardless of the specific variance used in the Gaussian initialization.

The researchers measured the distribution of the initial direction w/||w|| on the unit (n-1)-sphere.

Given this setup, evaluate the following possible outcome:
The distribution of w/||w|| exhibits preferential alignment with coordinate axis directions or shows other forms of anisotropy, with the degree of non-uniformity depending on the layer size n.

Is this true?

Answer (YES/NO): NO